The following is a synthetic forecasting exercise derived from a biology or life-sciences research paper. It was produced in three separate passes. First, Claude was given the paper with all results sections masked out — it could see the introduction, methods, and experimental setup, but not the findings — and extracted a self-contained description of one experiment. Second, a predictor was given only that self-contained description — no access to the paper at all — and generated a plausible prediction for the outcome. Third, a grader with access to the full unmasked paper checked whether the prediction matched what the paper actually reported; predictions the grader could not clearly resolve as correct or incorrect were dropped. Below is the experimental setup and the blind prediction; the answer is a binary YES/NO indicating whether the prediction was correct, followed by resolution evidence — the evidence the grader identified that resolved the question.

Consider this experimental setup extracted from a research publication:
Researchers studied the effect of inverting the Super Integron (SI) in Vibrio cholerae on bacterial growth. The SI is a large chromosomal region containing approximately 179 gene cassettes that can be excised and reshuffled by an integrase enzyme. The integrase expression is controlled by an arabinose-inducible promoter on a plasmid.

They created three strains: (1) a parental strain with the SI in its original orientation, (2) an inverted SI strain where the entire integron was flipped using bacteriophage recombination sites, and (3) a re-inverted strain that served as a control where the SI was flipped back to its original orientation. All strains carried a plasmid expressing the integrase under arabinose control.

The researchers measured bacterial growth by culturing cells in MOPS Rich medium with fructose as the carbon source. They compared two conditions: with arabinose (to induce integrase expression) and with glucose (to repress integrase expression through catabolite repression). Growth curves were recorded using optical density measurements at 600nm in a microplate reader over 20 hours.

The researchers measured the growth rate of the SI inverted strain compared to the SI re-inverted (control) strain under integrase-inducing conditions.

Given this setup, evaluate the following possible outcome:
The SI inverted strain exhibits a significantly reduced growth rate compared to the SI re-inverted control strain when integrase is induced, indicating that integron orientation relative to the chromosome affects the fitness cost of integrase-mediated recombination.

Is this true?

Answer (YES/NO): YES